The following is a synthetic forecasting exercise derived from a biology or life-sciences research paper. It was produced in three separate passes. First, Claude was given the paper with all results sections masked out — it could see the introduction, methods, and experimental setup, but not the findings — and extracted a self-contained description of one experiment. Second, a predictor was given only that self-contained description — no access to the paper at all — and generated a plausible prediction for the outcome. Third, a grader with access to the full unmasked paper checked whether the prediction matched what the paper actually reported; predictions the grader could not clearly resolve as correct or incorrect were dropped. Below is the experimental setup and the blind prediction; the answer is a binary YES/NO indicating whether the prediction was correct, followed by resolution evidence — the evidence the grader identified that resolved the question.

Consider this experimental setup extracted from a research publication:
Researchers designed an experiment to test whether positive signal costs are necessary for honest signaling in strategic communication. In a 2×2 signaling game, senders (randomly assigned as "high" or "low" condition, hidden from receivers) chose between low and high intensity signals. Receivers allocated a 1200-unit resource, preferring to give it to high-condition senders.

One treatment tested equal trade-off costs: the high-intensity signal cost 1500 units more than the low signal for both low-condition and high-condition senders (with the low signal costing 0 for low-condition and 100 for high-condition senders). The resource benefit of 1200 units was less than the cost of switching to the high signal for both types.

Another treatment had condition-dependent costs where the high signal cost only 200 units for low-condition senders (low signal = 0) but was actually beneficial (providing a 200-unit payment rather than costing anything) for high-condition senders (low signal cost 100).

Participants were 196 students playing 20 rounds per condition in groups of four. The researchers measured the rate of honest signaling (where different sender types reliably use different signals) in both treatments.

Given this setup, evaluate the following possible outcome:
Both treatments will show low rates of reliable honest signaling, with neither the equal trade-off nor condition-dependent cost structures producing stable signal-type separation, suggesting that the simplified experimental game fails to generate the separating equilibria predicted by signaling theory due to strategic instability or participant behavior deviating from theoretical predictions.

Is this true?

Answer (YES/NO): NO